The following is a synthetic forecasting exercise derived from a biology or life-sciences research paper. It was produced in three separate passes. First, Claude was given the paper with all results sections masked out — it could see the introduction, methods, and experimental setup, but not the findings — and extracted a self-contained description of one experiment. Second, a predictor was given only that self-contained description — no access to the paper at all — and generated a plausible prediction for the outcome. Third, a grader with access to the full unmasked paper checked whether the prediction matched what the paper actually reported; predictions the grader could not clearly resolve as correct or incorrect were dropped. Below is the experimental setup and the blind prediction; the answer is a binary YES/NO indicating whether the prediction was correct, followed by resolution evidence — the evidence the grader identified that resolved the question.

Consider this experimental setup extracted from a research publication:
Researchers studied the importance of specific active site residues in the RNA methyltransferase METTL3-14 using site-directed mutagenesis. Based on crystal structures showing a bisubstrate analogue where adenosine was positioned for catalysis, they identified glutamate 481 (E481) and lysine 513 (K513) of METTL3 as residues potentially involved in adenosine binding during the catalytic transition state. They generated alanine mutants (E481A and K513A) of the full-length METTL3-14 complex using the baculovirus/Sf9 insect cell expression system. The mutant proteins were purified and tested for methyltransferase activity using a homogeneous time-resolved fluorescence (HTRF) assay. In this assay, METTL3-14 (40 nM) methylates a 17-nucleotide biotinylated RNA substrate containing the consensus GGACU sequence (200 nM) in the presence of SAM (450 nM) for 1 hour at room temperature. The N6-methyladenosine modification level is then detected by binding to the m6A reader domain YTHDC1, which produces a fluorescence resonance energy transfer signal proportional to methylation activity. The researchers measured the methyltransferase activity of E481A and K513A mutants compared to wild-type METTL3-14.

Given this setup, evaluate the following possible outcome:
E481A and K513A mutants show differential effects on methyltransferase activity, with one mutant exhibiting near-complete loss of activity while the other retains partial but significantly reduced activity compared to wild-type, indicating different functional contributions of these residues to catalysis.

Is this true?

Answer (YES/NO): NO